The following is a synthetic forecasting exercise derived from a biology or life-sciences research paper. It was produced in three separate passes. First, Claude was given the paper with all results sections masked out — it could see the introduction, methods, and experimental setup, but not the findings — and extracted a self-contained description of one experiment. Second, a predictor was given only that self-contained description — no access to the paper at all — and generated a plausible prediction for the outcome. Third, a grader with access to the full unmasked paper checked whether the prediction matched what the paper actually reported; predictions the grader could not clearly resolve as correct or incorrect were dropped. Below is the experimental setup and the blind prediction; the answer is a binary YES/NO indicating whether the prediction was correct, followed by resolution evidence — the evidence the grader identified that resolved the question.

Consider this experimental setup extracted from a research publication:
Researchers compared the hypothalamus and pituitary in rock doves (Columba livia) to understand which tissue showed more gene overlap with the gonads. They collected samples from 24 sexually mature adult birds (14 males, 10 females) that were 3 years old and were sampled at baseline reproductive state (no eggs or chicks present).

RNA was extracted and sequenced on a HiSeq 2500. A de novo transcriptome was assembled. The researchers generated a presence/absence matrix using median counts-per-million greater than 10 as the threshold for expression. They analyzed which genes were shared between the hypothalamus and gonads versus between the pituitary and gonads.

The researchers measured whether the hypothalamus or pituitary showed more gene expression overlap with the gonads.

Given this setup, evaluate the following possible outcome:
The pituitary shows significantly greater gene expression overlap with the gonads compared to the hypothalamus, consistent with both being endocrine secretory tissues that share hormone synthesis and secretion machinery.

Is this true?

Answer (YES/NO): YES